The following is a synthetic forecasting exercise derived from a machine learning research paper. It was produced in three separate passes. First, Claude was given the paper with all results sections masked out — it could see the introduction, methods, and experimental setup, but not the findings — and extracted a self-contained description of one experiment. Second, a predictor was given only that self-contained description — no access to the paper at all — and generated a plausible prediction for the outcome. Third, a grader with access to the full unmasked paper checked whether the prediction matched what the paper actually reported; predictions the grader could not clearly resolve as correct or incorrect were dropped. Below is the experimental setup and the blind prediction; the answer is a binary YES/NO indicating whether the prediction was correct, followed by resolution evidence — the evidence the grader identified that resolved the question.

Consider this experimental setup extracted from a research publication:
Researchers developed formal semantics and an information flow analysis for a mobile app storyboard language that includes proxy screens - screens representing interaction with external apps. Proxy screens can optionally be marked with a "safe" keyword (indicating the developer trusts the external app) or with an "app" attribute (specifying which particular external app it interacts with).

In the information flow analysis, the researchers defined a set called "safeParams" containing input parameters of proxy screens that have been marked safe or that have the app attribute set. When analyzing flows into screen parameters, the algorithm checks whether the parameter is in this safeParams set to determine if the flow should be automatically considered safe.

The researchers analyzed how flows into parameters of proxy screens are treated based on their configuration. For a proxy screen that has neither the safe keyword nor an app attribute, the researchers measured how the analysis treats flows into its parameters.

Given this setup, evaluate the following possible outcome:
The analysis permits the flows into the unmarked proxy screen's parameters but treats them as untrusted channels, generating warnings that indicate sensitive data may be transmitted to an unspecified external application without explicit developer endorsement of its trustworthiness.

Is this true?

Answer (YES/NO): NO